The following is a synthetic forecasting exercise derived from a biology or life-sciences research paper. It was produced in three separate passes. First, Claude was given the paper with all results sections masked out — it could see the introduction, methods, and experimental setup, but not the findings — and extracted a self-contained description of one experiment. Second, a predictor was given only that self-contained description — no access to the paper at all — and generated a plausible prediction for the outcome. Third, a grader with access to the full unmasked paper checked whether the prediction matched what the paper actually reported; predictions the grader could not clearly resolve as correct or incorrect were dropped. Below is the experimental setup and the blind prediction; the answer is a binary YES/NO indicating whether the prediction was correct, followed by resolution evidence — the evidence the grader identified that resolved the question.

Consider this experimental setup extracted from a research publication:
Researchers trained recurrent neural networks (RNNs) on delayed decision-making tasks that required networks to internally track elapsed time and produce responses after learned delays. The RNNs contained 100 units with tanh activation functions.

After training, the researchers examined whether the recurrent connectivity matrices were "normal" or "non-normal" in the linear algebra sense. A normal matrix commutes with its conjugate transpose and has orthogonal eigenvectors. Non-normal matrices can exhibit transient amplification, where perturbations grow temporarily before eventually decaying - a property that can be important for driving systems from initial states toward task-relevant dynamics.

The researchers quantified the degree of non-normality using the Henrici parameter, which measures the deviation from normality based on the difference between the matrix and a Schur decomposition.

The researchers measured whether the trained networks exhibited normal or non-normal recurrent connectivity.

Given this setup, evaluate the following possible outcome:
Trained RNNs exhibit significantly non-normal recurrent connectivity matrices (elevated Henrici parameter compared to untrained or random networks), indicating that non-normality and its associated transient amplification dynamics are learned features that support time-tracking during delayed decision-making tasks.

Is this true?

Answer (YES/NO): YES